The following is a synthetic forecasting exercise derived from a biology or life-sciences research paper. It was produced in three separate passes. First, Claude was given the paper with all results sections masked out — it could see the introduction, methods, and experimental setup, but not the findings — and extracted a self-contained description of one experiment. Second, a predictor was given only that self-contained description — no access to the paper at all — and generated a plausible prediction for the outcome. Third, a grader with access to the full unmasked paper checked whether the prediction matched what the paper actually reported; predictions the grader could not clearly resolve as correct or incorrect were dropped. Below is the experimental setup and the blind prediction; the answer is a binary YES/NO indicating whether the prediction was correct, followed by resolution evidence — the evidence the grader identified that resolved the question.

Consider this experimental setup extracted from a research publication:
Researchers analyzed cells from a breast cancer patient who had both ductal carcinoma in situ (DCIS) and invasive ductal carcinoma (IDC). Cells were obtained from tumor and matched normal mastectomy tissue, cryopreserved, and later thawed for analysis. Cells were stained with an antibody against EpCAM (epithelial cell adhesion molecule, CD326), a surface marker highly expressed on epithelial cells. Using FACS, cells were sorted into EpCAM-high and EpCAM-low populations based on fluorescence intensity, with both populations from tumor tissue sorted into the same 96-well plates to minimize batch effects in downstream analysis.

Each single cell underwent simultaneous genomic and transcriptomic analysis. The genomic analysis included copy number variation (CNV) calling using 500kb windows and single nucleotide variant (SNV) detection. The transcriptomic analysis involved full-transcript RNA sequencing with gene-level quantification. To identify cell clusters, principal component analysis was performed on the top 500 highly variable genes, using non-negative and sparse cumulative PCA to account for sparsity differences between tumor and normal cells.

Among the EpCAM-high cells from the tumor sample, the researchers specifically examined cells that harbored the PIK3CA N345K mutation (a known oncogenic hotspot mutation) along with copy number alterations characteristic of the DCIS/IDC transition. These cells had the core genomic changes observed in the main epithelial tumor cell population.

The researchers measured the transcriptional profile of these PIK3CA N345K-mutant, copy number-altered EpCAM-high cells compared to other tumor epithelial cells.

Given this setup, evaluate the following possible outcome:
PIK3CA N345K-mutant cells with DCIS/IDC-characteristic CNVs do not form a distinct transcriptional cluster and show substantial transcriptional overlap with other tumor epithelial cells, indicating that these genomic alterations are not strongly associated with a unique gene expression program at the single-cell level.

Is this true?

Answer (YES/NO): NO